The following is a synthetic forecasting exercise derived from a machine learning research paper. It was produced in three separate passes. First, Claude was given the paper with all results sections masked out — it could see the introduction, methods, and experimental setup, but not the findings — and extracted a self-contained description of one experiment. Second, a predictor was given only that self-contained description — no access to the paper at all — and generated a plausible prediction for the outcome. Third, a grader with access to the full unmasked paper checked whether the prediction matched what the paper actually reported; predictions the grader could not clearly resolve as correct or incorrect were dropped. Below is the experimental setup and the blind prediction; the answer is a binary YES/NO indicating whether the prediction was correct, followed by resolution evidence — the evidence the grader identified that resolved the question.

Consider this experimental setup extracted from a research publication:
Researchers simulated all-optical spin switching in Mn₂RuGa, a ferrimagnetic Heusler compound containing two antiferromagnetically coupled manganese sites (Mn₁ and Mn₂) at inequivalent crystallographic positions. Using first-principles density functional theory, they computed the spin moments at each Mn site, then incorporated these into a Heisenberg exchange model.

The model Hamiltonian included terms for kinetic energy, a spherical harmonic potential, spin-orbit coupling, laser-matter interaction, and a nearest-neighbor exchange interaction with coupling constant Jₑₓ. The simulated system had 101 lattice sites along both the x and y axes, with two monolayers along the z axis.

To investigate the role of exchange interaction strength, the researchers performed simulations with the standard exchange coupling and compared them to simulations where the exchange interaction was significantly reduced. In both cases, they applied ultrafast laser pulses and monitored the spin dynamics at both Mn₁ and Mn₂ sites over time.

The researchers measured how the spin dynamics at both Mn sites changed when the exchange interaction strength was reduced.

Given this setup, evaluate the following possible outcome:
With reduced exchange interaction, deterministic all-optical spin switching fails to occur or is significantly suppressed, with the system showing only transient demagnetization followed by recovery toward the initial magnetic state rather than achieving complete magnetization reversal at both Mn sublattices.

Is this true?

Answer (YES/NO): NO